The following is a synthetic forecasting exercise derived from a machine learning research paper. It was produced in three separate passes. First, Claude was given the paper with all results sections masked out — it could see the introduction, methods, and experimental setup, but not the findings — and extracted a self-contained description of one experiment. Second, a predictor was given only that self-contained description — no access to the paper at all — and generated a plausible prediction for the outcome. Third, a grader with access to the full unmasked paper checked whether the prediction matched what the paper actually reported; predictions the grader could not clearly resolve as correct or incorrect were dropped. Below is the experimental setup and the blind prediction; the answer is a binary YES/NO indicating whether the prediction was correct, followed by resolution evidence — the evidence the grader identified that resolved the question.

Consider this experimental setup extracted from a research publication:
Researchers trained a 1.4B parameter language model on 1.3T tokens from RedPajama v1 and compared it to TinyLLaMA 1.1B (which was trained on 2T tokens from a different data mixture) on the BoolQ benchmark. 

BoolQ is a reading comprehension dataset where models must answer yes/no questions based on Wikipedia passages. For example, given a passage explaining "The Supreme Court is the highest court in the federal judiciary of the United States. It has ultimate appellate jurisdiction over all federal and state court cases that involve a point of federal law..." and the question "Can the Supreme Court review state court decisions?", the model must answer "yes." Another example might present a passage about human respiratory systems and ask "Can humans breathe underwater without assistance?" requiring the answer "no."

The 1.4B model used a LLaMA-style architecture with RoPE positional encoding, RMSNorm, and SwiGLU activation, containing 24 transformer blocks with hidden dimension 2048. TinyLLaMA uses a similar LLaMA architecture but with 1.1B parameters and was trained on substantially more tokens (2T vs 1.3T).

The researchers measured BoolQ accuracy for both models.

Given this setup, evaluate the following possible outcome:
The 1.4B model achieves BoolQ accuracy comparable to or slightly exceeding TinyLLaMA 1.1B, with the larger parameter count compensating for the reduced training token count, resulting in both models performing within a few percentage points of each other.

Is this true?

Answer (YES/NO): NO